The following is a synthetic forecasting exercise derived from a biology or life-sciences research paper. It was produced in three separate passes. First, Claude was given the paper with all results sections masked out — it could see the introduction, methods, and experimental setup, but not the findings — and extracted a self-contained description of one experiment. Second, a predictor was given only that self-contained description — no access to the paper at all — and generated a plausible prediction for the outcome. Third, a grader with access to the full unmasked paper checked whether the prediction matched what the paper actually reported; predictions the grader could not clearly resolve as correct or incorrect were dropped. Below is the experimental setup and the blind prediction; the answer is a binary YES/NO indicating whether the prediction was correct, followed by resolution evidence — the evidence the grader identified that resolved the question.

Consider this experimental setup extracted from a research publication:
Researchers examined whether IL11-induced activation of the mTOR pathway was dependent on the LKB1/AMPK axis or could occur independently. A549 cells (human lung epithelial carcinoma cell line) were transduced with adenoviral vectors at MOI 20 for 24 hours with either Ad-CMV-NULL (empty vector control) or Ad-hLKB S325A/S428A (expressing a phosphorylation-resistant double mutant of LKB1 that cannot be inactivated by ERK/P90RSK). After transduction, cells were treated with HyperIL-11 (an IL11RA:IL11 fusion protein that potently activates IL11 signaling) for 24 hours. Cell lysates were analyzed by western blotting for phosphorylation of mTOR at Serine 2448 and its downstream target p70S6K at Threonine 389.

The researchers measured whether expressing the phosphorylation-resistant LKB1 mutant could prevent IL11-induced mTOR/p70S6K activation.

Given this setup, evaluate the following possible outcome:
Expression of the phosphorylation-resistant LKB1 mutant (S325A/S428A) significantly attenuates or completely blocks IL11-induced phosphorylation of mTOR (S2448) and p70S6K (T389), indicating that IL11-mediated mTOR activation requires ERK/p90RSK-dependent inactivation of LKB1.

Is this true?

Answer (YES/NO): YES